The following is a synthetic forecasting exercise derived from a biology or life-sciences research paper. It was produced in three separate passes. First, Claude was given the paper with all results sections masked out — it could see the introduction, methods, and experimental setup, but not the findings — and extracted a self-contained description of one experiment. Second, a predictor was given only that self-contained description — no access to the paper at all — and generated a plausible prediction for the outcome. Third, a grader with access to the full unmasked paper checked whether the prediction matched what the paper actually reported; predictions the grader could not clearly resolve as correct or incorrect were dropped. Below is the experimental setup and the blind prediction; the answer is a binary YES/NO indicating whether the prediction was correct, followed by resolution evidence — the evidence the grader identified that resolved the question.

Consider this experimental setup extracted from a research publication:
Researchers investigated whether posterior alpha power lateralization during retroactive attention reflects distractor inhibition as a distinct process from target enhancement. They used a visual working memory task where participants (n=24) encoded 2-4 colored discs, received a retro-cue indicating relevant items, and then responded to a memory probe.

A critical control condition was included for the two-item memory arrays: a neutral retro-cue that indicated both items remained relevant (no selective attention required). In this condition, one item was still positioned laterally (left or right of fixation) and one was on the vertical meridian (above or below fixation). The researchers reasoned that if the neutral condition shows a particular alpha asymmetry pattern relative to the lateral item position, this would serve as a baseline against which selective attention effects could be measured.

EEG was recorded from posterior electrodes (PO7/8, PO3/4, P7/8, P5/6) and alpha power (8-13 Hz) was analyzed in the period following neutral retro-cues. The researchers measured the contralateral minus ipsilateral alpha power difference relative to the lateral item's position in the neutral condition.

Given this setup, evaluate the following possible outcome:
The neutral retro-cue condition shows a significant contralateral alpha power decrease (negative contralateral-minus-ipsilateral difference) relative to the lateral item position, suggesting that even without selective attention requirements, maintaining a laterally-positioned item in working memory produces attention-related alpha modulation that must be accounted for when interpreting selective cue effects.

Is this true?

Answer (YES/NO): YES